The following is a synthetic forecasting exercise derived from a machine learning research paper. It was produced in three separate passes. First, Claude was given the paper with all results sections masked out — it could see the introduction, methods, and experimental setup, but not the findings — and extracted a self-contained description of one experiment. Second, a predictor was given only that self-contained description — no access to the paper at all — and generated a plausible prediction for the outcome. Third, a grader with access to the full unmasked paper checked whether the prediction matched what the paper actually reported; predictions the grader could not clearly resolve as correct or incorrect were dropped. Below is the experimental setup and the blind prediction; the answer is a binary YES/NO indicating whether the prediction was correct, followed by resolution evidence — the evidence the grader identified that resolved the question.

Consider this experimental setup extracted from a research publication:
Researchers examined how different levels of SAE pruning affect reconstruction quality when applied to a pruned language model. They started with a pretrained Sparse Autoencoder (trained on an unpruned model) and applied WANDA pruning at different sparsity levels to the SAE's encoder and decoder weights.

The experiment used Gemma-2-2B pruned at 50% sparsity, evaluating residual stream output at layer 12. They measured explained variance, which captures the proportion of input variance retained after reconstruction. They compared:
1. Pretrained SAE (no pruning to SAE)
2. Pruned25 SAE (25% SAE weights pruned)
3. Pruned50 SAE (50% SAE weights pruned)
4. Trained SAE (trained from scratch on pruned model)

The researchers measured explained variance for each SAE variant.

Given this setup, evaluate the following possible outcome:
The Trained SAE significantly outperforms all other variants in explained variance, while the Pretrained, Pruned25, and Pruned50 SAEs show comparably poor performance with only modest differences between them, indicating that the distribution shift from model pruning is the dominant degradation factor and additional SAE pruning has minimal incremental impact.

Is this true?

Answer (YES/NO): NO